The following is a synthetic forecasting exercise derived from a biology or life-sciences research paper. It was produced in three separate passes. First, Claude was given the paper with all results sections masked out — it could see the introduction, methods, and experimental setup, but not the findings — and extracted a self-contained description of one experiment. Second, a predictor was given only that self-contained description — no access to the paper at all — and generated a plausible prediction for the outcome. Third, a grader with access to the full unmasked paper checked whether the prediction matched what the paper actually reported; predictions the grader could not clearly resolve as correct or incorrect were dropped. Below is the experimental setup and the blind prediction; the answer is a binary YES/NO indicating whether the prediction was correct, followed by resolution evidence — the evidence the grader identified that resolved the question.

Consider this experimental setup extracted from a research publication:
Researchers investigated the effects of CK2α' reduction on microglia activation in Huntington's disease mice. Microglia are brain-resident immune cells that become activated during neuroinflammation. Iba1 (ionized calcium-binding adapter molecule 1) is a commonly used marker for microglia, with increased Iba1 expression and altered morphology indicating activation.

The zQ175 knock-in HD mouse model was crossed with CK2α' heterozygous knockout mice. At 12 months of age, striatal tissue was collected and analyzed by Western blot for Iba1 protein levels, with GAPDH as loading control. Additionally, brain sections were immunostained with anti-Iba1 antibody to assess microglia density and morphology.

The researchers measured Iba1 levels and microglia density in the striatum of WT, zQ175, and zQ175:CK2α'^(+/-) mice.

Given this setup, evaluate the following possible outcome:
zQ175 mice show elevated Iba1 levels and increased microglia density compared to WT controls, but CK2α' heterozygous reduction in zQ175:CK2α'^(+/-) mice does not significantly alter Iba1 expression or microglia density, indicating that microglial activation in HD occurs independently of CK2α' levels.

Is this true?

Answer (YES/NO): NO